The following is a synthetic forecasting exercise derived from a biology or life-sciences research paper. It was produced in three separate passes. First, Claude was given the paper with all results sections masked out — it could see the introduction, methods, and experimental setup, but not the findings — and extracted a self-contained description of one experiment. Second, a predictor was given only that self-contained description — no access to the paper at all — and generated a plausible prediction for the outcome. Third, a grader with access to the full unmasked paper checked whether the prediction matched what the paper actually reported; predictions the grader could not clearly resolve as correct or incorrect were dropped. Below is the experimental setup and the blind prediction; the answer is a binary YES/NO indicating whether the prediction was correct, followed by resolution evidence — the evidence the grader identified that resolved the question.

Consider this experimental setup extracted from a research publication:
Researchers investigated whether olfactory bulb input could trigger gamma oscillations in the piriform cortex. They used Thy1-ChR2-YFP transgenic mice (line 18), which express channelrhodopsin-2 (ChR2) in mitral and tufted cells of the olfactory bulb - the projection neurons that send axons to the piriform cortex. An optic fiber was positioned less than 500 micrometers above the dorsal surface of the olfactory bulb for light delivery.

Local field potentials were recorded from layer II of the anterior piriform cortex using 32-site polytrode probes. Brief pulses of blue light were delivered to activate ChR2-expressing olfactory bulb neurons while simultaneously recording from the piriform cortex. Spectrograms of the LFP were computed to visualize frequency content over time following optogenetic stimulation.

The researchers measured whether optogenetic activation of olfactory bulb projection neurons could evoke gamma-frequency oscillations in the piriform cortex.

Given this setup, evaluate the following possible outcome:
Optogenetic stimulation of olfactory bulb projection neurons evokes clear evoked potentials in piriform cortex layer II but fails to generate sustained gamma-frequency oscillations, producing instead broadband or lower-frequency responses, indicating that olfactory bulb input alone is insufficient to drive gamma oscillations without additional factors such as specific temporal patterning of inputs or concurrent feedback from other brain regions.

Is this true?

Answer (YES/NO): NO